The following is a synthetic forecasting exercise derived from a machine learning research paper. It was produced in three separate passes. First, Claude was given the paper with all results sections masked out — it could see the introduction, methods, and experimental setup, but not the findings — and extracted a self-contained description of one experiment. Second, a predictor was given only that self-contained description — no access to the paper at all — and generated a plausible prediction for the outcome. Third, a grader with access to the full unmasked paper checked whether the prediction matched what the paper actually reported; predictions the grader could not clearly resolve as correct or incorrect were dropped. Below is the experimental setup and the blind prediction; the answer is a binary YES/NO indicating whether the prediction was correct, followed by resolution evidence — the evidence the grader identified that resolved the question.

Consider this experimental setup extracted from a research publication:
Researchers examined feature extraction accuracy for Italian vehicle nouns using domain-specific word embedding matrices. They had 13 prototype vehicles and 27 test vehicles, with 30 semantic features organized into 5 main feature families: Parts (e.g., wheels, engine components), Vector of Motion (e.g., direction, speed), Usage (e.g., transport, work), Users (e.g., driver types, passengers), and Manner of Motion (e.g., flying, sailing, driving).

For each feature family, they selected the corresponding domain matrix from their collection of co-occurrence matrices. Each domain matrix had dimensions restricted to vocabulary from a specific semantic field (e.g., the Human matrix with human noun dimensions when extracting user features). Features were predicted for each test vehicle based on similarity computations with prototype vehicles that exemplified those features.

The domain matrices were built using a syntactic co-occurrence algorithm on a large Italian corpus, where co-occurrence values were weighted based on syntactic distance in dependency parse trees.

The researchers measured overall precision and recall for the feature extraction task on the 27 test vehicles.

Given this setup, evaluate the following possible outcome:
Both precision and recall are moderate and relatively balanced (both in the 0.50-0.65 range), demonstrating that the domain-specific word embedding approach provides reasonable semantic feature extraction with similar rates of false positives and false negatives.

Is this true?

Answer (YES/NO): NO